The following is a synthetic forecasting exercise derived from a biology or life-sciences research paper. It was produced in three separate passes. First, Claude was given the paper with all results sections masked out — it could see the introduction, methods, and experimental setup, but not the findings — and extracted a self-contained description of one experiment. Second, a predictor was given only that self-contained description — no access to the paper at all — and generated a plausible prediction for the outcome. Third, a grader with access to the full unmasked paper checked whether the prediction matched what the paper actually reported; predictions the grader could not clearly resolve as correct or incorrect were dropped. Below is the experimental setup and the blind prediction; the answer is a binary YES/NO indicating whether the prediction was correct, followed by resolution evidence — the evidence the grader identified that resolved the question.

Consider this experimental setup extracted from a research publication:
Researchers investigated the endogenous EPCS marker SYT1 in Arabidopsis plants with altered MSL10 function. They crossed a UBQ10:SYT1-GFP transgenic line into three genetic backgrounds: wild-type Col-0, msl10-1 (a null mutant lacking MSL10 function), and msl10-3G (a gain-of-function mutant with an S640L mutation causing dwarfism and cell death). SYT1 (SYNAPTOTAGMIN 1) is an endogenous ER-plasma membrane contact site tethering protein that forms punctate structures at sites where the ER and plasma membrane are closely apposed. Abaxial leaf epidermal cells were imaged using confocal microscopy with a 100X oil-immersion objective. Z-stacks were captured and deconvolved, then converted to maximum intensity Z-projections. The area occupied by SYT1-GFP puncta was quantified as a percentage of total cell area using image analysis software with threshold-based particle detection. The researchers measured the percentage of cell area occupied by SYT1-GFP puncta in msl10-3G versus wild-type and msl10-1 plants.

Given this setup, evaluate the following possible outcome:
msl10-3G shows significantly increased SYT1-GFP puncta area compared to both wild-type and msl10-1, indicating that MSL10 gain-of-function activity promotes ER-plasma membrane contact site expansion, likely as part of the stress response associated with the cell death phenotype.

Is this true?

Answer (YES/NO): YES